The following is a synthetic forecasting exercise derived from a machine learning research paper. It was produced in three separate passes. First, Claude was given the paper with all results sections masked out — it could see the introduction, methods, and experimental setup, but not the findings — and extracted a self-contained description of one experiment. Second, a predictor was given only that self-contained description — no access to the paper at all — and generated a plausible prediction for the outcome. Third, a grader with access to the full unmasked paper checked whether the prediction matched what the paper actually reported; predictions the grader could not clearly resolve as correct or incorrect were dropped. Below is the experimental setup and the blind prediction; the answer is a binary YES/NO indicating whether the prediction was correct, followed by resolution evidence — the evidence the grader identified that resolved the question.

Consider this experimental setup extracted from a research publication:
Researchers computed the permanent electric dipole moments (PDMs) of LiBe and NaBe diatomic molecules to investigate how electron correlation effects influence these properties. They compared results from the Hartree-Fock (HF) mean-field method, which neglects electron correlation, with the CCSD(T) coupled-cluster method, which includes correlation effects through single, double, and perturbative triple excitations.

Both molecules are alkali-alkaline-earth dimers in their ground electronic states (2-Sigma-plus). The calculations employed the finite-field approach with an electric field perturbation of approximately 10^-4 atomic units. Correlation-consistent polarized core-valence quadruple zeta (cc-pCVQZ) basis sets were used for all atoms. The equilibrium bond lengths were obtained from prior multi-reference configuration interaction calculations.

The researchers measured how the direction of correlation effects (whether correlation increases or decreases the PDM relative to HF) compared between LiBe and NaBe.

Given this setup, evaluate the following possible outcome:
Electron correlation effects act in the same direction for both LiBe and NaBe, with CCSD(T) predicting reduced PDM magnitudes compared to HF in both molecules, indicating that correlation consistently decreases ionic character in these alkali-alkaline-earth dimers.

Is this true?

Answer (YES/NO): NO